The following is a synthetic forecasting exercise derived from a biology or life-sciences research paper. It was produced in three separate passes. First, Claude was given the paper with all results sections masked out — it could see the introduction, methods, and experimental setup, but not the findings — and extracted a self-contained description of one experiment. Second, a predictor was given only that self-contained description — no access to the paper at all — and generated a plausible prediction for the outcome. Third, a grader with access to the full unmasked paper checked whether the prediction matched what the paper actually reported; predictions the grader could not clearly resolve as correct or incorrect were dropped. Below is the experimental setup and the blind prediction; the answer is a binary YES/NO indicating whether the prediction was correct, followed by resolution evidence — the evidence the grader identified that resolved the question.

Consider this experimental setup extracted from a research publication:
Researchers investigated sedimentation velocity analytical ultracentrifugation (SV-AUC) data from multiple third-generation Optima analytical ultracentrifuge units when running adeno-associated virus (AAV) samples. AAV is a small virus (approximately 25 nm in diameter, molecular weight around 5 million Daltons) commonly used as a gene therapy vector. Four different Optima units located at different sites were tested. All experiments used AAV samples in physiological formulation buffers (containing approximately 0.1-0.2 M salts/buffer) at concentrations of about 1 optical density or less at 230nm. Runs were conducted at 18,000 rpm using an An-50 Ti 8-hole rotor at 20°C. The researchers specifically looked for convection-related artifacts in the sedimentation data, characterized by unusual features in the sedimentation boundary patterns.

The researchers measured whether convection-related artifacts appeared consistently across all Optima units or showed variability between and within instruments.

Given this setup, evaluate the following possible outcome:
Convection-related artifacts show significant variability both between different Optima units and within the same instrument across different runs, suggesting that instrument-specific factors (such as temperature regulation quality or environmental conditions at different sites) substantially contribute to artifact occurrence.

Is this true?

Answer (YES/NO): YES